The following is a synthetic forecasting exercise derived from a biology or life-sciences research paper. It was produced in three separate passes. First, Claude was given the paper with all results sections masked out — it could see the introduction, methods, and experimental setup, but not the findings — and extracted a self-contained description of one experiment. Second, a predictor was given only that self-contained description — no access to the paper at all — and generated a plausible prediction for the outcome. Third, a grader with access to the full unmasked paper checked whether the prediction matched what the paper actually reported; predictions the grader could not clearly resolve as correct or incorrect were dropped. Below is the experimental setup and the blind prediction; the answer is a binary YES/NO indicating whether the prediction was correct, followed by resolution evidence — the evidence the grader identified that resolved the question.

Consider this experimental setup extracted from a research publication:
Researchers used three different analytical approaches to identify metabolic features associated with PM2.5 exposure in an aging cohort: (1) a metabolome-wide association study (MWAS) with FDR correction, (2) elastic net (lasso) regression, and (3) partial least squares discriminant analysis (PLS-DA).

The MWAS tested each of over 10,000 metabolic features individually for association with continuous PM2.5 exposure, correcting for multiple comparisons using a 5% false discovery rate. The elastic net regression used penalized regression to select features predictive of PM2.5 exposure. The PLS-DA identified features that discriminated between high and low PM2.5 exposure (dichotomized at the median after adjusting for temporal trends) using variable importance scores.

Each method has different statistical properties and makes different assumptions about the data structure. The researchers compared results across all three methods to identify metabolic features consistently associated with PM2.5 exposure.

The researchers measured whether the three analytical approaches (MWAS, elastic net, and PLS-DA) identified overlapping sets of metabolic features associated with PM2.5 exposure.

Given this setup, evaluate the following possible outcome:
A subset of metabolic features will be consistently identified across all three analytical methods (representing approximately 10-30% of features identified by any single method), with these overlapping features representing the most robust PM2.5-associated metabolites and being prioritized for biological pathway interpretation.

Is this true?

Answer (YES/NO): NO